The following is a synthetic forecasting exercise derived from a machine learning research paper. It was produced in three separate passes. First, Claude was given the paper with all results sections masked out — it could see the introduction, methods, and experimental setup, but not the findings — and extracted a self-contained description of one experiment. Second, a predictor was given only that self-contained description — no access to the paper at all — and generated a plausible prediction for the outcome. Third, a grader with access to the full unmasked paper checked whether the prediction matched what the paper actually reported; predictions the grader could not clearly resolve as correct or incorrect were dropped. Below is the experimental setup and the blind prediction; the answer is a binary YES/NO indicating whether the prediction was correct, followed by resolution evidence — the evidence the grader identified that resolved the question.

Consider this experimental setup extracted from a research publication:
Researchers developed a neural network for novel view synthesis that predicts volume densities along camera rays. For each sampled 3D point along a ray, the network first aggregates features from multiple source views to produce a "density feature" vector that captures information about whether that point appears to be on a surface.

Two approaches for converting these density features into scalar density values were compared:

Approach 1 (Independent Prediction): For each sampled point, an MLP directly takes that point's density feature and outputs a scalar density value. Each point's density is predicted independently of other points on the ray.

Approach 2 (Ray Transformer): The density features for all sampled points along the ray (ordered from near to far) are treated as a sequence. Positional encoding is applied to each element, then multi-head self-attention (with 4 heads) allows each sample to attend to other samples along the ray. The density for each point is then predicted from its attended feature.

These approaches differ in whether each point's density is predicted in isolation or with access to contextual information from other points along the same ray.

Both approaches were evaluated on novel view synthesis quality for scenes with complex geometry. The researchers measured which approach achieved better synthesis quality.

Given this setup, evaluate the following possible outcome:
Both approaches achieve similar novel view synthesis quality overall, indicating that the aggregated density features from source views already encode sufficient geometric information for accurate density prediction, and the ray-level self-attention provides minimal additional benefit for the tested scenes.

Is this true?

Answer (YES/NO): NO